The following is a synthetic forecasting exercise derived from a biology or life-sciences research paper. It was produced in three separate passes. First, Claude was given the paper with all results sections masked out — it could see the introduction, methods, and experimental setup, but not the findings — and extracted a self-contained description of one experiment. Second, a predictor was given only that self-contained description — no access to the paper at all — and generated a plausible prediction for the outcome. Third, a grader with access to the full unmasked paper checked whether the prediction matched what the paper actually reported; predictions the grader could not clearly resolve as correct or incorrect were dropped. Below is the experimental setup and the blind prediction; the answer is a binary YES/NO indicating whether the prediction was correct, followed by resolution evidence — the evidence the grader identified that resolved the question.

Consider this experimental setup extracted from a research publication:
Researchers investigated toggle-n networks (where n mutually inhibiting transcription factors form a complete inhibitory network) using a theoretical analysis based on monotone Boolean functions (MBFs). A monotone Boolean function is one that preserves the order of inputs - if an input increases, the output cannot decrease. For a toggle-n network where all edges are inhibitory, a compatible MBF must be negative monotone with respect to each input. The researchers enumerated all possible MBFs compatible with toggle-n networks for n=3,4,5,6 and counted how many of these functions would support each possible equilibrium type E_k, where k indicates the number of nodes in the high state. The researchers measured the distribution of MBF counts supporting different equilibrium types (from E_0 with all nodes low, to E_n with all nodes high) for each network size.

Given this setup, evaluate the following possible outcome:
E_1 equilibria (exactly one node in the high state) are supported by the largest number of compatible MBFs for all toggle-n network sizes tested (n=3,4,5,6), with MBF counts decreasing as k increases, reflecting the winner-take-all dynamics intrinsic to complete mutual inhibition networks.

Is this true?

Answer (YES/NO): NO